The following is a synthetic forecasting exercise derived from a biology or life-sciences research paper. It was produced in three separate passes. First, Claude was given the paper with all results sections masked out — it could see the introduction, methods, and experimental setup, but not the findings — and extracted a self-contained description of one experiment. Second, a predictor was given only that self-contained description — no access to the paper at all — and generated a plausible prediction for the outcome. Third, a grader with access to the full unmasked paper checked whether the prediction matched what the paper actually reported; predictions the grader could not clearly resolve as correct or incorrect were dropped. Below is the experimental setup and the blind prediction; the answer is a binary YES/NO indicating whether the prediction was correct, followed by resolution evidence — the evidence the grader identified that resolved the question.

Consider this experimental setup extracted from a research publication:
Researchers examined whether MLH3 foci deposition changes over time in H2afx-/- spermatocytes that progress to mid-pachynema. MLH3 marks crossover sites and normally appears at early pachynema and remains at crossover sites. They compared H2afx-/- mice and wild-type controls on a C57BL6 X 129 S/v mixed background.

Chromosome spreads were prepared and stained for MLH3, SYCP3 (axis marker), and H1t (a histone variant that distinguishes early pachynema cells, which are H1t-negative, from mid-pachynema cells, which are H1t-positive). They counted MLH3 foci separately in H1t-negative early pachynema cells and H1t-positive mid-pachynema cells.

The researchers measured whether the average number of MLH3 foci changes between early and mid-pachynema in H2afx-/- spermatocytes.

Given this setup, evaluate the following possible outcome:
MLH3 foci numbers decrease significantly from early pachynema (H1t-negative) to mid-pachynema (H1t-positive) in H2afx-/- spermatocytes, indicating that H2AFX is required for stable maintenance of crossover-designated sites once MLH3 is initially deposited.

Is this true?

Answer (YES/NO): NO